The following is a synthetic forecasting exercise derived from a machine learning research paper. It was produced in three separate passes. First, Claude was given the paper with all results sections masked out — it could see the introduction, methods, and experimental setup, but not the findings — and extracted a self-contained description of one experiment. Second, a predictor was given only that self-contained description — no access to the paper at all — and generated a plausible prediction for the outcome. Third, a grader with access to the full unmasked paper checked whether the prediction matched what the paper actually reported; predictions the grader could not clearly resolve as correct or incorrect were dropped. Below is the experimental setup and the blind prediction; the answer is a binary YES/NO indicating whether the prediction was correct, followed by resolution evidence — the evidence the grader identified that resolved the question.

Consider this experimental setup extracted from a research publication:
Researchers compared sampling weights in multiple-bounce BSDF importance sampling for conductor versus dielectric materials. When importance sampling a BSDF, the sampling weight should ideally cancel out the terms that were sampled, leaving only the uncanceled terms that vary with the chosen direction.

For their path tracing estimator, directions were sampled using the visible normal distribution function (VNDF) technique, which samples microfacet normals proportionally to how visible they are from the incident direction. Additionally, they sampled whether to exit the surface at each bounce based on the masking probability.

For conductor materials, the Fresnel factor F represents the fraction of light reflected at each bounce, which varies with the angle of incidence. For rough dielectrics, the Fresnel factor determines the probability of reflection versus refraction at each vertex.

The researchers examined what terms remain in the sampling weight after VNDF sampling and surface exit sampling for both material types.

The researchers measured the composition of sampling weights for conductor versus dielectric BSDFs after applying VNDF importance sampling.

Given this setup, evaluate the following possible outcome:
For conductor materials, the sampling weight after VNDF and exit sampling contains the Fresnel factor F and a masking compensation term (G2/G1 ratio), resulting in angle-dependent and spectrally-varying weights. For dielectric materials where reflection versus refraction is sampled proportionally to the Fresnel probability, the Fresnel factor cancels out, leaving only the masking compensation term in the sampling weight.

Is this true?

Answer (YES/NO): NO